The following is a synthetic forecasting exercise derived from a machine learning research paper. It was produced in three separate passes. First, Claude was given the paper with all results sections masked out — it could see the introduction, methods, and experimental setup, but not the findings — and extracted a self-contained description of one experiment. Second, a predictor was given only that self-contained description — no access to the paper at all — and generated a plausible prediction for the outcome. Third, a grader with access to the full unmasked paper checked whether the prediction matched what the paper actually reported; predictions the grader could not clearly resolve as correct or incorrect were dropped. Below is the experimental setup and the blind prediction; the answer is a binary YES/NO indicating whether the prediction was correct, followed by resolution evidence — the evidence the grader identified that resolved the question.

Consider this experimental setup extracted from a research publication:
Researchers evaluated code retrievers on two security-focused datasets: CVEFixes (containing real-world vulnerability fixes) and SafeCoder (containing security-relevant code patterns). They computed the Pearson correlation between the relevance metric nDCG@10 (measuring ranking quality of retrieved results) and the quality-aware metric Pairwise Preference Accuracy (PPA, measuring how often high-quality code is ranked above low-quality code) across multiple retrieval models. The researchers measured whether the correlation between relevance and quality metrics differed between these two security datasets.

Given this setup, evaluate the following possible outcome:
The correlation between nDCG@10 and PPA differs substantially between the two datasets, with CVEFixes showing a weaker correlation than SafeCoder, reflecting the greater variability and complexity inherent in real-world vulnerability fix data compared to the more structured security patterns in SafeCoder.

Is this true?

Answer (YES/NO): NO